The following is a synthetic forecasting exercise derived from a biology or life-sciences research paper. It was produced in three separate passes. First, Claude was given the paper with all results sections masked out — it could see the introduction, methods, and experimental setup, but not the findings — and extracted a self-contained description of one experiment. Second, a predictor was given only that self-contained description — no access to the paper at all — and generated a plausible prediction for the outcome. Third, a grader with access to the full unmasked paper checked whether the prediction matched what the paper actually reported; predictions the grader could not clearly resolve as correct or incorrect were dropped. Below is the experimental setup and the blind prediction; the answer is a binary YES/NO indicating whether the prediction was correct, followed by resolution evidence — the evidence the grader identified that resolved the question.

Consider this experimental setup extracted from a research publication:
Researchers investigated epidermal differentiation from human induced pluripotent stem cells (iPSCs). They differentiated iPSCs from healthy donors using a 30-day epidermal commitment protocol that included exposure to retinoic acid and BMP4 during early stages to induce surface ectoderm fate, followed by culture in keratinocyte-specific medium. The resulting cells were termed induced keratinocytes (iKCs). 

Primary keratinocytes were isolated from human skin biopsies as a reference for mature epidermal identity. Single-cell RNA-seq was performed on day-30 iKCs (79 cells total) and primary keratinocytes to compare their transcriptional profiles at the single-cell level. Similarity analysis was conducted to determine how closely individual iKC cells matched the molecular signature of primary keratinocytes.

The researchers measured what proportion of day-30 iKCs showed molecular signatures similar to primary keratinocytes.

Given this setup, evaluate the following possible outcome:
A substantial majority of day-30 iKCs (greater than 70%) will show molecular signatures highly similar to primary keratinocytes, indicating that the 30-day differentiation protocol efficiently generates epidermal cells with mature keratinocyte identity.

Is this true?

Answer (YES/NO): NO